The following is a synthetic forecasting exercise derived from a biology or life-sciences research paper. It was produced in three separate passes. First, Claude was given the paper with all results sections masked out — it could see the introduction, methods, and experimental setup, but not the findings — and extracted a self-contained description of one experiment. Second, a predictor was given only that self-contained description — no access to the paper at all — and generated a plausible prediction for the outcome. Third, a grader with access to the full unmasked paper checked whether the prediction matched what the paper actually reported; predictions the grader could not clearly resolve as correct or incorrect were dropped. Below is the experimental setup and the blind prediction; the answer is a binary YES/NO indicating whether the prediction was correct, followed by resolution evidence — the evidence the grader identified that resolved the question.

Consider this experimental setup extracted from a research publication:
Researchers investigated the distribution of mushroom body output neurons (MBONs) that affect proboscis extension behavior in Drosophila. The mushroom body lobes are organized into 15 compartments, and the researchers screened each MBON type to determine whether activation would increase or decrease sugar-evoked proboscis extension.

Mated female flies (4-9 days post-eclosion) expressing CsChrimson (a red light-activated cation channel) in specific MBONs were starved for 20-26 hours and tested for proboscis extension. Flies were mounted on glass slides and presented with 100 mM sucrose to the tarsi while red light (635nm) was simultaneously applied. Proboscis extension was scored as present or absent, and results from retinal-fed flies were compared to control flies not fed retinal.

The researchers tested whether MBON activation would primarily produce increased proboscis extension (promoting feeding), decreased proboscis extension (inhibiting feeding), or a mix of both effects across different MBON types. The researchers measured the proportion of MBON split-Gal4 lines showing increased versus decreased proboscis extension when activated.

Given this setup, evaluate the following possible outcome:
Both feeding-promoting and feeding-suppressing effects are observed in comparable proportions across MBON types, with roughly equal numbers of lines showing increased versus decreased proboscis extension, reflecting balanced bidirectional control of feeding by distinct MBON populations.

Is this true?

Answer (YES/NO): NO